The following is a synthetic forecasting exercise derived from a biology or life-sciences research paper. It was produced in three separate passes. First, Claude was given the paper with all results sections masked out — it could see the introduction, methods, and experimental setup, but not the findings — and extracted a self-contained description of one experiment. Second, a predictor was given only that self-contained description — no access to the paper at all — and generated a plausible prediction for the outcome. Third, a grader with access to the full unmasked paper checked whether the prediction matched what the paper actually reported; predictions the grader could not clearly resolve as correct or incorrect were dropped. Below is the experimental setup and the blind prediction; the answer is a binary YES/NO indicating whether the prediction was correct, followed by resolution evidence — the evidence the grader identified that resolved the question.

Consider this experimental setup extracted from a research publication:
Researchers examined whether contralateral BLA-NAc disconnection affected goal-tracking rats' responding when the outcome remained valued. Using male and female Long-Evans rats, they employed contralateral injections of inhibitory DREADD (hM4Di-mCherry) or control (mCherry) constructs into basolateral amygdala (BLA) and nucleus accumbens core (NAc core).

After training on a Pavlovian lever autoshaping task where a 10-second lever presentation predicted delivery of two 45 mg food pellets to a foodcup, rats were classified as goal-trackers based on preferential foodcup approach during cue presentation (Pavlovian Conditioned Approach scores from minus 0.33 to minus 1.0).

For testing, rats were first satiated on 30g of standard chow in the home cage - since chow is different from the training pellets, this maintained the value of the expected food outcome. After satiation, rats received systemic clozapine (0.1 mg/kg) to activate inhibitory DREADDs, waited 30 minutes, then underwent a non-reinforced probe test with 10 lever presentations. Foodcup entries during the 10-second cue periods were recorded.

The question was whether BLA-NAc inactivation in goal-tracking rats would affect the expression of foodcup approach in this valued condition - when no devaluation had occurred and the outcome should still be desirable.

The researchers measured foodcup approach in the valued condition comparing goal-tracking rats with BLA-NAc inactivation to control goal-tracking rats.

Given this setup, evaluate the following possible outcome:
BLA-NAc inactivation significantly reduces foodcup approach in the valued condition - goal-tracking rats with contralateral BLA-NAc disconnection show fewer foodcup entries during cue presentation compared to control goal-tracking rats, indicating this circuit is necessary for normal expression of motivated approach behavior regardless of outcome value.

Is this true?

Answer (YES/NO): NO